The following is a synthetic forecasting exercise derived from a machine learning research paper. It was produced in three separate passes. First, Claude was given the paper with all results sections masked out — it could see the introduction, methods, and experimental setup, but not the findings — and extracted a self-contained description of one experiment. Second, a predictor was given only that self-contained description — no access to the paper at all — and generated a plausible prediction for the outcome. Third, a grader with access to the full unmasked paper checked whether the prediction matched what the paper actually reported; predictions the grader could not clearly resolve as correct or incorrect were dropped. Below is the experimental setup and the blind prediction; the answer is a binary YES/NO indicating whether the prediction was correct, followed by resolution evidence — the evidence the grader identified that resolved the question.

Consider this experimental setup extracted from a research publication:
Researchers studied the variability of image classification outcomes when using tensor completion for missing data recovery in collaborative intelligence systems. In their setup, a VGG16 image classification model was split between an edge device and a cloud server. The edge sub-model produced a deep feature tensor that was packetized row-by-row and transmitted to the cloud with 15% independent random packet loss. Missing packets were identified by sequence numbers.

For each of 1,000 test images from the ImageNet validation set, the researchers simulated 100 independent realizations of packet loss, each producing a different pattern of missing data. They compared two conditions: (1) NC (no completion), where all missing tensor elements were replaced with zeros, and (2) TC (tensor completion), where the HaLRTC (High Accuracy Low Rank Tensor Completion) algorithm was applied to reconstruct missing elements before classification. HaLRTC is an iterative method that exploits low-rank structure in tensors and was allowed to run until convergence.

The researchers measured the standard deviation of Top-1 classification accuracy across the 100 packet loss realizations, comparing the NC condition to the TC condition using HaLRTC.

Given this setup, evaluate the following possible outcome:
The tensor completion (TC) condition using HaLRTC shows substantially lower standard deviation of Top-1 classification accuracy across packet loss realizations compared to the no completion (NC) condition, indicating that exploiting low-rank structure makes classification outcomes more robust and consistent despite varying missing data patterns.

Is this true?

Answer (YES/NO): NO